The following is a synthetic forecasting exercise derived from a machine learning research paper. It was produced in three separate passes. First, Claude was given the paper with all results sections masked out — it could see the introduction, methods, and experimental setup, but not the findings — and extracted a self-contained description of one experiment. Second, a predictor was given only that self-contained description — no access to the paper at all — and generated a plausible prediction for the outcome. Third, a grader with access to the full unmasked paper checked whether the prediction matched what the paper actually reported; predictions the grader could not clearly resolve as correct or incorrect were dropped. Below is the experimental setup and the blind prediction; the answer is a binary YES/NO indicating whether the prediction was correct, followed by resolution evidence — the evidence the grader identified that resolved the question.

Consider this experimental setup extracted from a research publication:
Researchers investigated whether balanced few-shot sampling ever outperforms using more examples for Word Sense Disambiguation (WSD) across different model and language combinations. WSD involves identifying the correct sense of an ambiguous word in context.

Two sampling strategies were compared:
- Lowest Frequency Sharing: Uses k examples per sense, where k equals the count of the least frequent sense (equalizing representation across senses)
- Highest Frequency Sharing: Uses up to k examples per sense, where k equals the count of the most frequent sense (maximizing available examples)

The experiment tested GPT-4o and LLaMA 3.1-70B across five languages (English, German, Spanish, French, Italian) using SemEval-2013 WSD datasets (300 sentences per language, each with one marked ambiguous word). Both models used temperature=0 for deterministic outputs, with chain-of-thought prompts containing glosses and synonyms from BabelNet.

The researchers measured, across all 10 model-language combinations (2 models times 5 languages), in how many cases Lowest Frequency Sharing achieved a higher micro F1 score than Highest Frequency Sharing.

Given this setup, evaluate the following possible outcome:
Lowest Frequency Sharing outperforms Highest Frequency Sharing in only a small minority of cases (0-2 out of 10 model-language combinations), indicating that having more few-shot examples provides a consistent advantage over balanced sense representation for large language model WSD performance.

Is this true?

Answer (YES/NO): YES